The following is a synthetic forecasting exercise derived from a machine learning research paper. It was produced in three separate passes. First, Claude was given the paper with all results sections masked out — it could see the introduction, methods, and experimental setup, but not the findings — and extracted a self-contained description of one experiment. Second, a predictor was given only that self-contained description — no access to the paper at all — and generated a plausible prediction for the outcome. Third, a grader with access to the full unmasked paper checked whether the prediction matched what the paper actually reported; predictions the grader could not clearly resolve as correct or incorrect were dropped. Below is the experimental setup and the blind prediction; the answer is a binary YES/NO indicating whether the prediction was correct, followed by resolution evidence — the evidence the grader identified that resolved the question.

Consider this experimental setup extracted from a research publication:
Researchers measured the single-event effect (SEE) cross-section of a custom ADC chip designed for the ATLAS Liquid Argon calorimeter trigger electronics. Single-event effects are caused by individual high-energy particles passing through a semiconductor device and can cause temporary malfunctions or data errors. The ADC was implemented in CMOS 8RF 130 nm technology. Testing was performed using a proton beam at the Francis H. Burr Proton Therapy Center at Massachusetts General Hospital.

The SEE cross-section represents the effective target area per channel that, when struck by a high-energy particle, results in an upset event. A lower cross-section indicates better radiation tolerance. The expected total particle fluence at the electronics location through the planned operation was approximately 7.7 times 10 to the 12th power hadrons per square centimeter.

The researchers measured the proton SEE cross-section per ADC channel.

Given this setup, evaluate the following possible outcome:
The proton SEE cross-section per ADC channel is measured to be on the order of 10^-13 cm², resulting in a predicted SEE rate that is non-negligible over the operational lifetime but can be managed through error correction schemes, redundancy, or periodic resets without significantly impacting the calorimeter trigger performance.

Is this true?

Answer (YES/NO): NO